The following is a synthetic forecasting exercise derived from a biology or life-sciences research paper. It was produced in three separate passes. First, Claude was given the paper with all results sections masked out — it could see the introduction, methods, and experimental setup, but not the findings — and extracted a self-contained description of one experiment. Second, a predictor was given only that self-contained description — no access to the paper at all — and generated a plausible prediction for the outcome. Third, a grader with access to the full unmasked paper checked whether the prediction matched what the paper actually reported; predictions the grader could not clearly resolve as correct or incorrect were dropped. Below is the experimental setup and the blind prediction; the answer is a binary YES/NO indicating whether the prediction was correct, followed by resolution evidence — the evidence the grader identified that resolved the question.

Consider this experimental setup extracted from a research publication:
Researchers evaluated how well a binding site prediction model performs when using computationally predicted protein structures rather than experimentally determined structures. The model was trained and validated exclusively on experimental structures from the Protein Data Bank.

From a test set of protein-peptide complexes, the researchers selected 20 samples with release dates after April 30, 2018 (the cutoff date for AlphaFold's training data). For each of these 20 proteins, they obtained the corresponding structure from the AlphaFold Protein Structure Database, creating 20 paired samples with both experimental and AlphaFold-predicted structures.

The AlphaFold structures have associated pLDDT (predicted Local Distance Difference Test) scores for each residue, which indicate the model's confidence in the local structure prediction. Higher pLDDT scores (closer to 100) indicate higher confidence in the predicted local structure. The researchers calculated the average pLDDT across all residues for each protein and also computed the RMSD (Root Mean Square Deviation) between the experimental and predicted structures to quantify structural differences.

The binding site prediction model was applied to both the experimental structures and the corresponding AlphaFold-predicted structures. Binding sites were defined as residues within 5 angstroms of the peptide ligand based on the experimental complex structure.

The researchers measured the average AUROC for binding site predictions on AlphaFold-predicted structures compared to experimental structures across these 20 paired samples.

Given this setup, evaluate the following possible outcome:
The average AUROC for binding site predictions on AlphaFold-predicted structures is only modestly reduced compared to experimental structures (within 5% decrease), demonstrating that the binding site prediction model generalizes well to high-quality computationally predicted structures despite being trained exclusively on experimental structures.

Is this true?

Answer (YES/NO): YES